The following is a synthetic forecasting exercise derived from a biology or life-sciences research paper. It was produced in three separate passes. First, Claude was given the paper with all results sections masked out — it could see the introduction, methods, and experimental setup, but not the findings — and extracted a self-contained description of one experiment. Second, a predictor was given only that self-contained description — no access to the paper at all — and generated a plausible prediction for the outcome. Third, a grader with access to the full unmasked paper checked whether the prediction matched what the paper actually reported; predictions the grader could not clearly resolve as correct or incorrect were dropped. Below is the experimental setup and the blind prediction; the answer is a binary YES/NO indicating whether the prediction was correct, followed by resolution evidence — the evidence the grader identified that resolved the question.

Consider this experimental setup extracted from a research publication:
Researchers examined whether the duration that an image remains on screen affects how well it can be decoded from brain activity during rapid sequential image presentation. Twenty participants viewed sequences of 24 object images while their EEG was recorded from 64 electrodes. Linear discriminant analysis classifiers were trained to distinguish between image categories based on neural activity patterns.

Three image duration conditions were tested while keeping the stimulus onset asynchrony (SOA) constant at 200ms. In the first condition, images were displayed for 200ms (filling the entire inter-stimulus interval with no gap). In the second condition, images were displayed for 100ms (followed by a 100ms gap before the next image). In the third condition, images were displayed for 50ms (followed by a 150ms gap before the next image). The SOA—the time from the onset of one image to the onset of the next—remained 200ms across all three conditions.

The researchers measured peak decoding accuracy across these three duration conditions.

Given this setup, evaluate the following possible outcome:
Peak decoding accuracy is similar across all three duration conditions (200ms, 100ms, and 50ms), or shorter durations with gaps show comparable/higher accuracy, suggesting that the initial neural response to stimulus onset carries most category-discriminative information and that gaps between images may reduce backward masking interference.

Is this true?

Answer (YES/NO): NO